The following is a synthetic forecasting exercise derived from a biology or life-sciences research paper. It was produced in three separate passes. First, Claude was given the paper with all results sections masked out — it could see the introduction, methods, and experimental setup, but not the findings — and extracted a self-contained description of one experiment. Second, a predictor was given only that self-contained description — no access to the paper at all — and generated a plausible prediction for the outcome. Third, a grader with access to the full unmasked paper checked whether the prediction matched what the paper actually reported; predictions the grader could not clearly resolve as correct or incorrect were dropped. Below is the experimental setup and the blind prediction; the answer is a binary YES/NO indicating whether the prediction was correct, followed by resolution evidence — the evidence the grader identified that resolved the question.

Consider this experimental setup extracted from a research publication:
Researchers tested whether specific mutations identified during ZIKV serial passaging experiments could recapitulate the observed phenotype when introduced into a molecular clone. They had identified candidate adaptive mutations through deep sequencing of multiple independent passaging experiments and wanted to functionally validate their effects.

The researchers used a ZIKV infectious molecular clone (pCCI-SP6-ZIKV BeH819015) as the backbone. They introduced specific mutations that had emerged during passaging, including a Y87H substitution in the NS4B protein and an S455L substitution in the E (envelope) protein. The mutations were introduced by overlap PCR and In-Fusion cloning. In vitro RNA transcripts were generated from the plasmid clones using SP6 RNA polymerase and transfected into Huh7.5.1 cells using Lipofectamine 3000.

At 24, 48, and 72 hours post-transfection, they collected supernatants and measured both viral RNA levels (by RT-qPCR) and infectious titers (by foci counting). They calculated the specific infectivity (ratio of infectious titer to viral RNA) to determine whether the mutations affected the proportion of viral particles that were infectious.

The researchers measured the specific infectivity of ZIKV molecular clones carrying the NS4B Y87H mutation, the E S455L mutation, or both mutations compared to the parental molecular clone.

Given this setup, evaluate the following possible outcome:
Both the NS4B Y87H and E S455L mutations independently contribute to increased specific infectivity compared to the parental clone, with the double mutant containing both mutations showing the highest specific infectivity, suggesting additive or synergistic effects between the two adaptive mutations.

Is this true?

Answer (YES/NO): NO